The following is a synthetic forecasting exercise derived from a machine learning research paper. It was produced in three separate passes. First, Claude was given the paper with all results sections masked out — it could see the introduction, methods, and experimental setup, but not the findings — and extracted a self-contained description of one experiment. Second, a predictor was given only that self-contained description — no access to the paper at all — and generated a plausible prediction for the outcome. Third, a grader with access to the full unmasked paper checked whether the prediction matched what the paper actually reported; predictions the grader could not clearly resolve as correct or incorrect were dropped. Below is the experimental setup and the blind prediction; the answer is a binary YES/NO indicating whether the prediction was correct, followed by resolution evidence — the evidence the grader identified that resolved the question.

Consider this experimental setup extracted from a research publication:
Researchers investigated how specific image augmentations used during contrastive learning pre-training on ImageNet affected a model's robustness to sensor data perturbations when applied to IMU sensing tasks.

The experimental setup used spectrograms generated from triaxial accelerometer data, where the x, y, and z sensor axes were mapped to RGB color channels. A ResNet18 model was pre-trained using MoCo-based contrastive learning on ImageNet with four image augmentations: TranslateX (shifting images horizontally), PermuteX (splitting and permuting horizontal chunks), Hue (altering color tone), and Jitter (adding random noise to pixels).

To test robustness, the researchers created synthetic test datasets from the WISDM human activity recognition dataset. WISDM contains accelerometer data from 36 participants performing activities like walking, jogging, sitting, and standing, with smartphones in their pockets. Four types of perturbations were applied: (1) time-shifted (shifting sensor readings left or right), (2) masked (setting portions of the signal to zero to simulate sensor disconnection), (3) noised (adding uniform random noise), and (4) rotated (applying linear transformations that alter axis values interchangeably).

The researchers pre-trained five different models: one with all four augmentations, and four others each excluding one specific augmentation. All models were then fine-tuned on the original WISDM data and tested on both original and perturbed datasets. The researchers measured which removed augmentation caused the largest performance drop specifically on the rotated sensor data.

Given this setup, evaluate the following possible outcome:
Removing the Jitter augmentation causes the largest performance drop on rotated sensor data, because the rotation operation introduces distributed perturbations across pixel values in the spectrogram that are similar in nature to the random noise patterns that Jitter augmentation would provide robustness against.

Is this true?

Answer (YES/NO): NO